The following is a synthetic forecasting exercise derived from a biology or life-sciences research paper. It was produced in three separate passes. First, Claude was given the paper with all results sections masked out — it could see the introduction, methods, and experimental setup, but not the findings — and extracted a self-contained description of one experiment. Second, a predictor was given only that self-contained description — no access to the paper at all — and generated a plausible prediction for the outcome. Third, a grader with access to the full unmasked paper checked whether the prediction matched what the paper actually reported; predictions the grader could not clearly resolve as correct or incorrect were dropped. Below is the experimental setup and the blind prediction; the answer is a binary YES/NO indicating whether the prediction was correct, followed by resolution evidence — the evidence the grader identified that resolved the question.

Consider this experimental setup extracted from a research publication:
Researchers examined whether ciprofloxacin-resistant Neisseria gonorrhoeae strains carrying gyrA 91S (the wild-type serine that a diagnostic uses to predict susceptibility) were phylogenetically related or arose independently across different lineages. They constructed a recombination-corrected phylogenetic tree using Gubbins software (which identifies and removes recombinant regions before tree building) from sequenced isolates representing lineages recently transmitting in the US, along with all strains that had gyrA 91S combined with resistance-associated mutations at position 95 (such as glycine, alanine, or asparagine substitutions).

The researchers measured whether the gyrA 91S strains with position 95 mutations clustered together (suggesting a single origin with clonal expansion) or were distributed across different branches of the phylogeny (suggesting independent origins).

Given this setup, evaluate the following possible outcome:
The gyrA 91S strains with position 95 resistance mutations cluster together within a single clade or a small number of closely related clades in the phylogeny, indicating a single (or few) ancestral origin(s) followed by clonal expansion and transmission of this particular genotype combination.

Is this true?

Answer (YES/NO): NO